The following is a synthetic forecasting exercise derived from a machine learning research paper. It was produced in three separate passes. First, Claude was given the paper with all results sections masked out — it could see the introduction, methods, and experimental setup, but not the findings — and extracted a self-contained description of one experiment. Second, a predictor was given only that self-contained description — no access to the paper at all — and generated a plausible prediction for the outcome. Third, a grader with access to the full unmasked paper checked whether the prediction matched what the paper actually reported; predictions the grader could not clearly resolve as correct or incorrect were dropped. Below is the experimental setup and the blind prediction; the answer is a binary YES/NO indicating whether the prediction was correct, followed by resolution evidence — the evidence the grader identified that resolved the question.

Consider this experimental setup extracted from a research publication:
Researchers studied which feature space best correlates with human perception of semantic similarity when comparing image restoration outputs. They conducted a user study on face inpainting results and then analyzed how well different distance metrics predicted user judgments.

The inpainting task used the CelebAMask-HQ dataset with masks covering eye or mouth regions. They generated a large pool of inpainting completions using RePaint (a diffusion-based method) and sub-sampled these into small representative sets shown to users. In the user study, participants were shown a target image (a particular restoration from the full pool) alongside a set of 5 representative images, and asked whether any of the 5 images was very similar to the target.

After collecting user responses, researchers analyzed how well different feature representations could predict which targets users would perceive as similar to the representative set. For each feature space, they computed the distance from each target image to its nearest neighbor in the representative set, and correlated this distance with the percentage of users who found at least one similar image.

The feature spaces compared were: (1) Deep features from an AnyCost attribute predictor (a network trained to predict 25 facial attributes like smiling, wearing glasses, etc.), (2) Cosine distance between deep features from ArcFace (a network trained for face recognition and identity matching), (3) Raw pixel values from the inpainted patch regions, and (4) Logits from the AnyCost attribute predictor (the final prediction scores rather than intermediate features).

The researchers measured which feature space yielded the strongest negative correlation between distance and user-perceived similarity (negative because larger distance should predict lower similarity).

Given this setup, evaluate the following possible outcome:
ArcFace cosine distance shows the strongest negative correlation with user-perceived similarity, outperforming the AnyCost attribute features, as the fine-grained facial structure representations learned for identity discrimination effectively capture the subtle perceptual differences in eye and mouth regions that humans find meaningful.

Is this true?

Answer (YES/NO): NO